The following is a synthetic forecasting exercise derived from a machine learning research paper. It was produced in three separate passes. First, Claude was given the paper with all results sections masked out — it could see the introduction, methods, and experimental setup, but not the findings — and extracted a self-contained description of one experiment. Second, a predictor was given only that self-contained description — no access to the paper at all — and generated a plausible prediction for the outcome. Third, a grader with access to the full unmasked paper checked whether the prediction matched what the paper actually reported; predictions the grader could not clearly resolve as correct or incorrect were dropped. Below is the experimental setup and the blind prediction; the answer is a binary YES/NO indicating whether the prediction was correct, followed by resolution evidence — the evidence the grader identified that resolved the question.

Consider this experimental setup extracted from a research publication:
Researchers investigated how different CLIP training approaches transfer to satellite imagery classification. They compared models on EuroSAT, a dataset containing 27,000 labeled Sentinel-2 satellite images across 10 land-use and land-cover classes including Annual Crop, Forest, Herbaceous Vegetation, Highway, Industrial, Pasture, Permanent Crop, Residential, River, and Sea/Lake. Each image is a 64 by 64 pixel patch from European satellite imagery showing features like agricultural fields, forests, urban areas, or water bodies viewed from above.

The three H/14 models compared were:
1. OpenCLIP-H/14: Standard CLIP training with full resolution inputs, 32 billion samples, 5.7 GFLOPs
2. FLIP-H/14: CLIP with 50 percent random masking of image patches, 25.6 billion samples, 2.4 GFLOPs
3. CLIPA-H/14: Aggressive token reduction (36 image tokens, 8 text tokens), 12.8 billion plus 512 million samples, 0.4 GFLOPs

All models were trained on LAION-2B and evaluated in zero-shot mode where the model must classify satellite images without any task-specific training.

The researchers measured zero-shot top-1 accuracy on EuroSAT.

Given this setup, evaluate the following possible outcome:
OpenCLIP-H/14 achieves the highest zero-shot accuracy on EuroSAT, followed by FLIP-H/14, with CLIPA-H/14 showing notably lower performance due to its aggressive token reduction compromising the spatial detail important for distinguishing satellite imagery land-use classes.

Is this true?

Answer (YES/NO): NO